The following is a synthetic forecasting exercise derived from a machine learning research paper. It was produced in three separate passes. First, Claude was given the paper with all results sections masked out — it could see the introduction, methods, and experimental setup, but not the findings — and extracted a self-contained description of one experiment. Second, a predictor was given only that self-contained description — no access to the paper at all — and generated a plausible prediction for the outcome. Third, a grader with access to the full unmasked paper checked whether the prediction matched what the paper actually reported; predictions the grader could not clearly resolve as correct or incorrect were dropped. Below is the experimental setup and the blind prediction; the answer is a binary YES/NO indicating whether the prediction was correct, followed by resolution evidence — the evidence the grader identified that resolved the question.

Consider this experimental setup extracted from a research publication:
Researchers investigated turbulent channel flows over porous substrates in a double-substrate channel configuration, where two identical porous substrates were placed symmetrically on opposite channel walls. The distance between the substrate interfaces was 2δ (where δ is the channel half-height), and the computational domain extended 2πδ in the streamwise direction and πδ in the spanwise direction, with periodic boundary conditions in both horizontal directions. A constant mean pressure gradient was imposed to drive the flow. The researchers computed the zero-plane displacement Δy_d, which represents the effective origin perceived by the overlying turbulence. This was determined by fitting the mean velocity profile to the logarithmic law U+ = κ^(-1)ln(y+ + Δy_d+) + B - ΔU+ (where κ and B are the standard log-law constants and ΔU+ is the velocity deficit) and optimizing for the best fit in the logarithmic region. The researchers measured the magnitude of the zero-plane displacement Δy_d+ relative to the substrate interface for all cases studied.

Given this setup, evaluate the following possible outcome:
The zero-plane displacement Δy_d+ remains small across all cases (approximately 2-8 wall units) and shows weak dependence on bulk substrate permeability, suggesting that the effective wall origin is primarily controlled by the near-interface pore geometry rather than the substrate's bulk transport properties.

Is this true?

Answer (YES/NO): NO